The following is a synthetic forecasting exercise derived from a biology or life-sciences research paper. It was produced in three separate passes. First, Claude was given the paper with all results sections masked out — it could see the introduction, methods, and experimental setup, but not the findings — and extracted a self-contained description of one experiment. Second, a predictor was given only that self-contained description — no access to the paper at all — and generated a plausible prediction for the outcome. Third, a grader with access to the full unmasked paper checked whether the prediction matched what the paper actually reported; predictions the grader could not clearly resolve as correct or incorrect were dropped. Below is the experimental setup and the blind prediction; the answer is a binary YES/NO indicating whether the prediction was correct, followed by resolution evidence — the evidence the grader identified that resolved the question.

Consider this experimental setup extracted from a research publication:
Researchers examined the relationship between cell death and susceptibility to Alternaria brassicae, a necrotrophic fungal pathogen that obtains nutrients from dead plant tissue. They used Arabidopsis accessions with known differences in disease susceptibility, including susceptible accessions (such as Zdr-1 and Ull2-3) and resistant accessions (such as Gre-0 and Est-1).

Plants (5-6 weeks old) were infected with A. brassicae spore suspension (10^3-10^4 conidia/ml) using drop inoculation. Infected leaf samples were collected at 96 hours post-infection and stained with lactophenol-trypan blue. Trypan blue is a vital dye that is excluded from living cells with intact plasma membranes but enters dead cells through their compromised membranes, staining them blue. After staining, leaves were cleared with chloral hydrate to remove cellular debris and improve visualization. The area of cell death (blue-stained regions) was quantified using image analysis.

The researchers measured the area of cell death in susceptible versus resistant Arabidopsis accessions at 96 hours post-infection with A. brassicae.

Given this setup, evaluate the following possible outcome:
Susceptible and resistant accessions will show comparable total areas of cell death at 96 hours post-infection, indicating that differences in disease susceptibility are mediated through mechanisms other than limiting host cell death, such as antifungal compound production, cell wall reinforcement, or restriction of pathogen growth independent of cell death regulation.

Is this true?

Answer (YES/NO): NO